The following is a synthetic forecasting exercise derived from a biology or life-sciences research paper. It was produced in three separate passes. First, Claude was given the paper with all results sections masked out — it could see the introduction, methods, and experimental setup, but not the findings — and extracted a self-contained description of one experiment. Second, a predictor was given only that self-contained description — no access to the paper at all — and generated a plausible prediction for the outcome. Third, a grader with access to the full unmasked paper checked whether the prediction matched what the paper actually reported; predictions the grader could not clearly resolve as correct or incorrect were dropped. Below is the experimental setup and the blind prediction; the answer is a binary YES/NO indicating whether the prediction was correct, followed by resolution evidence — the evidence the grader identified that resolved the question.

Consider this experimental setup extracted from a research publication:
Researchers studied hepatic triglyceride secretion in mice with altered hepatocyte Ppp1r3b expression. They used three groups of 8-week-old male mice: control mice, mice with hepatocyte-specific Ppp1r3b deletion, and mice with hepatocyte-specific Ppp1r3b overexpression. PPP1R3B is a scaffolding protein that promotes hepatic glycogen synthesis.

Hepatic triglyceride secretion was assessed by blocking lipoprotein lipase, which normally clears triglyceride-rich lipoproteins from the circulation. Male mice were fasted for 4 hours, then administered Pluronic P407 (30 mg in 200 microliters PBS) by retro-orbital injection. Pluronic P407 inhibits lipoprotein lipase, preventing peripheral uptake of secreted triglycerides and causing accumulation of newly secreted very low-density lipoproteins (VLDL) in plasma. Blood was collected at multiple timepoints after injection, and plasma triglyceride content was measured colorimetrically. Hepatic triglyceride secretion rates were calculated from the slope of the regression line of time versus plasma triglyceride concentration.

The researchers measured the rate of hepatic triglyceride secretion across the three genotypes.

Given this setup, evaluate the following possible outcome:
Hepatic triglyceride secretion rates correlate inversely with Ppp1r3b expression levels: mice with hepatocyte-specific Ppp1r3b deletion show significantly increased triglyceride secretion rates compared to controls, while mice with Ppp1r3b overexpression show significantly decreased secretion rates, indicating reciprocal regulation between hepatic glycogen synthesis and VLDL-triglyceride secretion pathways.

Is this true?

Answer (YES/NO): NO